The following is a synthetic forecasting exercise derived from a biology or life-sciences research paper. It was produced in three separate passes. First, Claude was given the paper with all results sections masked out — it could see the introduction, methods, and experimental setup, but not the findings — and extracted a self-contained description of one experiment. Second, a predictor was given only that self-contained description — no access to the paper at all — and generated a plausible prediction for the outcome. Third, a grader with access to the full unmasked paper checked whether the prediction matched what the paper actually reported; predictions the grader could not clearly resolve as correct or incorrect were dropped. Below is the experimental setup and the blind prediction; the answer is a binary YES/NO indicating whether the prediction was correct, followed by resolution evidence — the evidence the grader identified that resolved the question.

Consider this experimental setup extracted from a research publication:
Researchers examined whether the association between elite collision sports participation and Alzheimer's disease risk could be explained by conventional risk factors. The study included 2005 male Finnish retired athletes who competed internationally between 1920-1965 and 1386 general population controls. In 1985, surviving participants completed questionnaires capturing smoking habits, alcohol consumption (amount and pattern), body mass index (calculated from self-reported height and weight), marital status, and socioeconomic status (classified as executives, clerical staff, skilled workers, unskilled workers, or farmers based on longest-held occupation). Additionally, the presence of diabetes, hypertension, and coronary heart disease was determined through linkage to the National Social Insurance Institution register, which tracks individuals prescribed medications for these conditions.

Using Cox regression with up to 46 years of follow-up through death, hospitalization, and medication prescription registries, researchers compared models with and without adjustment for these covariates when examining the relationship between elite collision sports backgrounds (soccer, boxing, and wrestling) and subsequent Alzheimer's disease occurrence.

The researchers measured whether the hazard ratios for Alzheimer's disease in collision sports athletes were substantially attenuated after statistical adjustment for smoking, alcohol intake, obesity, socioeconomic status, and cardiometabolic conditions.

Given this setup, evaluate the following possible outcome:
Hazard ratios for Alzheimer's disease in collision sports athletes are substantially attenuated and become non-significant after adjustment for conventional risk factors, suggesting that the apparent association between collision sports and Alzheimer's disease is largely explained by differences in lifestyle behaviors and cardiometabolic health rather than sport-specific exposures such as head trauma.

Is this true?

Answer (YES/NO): NO